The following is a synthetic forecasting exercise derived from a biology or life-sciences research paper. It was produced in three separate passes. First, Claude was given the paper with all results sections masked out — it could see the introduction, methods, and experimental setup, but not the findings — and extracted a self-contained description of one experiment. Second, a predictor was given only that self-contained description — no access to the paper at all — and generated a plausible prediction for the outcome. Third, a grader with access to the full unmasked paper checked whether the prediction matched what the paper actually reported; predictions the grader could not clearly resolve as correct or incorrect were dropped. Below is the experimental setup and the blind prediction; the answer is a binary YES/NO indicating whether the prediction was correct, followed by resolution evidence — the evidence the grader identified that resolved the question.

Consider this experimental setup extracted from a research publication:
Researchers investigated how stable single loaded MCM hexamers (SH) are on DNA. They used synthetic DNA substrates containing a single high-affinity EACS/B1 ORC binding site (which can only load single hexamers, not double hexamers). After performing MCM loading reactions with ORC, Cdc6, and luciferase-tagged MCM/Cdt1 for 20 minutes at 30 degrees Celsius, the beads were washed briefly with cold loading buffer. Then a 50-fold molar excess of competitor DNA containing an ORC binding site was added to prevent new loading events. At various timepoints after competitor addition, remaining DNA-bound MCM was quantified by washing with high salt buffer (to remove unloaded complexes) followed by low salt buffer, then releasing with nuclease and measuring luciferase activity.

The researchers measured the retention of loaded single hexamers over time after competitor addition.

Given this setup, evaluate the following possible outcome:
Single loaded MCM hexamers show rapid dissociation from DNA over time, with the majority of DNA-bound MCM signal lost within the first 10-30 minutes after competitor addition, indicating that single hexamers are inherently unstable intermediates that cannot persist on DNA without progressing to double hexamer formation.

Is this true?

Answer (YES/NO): YES